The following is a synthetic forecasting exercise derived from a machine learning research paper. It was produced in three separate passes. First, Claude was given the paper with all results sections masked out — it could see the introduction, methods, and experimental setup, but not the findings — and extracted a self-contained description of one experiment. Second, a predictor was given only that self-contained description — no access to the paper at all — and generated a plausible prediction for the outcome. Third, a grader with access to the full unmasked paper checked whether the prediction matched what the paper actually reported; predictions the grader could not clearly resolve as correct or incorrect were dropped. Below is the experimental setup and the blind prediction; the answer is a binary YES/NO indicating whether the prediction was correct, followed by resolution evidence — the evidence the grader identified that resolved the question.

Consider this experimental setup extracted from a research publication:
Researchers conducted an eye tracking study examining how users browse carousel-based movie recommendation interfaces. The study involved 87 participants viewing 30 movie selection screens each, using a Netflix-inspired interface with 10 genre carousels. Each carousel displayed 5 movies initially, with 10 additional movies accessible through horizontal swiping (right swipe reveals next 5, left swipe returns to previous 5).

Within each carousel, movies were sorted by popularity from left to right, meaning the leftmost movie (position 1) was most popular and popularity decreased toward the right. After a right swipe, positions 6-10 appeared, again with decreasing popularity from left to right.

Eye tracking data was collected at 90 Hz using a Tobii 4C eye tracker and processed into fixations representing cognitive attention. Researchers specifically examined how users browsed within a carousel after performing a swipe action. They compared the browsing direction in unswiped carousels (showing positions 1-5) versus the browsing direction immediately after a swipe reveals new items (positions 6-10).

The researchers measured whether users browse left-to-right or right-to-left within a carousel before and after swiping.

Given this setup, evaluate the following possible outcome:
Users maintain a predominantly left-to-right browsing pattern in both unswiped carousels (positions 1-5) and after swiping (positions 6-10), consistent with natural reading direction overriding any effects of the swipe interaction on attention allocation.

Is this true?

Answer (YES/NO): NO